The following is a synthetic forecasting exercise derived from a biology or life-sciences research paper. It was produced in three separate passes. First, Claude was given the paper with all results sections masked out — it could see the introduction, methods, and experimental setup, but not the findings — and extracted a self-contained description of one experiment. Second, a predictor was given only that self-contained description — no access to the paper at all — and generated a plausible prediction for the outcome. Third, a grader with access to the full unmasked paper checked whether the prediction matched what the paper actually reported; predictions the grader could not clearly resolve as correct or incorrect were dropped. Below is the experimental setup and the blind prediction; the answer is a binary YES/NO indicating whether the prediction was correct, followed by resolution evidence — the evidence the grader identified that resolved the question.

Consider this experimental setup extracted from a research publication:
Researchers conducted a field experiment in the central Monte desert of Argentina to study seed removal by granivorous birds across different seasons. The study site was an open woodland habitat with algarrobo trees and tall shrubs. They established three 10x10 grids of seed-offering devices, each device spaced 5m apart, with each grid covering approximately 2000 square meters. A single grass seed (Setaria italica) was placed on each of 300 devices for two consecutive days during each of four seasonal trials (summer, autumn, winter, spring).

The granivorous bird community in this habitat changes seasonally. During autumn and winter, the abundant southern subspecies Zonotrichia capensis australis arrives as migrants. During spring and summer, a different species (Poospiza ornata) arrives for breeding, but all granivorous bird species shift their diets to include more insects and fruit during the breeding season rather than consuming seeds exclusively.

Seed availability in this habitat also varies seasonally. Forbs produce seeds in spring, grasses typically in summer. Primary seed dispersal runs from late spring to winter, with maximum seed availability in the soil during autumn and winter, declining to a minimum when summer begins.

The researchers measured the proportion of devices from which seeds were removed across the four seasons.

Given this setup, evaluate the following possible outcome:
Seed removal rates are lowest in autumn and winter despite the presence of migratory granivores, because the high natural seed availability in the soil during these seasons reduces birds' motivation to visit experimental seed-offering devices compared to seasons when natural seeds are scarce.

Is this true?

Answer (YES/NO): NO